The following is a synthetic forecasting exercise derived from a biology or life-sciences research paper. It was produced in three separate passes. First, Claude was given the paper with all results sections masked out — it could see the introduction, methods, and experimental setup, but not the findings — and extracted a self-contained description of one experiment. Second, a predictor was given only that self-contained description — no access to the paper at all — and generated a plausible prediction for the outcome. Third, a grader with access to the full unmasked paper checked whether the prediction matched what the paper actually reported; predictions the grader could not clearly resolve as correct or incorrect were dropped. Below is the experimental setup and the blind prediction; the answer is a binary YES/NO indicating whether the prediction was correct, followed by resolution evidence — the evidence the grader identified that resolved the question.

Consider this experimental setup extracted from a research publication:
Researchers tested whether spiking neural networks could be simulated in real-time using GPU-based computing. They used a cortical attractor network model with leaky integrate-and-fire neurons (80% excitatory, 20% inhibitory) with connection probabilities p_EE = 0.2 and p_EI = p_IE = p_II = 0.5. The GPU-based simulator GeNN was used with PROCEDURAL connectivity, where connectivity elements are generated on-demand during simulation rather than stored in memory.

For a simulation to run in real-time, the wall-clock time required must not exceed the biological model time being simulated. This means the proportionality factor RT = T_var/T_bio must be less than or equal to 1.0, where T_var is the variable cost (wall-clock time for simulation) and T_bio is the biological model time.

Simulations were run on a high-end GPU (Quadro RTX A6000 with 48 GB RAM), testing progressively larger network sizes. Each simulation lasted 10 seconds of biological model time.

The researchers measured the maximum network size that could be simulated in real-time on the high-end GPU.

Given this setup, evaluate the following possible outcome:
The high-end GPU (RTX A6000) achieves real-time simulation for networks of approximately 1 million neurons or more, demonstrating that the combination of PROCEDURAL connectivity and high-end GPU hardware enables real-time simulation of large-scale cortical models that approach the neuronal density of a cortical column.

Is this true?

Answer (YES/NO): NO